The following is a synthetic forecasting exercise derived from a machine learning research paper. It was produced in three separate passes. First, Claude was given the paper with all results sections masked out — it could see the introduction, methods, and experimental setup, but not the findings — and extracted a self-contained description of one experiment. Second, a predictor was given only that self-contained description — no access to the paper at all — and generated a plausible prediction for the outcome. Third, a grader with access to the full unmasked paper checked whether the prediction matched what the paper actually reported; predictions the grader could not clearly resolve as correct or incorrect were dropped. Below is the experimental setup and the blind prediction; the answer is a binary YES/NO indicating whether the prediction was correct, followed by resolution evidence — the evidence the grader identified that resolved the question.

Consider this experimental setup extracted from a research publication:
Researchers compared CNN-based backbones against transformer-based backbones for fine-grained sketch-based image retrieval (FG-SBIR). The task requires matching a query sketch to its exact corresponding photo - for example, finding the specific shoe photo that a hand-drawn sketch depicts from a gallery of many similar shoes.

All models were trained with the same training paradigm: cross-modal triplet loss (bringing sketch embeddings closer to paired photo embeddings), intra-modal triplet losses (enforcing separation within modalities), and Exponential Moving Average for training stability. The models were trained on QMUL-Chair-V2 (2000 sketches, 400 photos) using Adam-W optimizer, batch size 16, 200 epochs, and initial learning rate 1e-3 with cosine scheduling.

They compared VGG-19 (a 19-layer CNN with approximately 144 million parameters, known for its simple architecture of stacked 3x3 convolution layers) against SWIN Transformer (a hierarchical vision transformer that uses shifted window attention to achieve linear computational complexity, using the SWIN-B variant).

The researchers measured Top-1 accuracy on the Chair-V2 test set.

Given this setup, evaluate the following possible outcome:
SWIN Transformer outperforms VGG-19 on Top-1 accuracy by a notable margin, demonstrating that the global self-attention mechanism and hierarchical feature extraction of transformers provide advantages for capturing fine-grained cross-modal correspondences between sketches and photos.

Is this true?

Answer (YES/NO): YES